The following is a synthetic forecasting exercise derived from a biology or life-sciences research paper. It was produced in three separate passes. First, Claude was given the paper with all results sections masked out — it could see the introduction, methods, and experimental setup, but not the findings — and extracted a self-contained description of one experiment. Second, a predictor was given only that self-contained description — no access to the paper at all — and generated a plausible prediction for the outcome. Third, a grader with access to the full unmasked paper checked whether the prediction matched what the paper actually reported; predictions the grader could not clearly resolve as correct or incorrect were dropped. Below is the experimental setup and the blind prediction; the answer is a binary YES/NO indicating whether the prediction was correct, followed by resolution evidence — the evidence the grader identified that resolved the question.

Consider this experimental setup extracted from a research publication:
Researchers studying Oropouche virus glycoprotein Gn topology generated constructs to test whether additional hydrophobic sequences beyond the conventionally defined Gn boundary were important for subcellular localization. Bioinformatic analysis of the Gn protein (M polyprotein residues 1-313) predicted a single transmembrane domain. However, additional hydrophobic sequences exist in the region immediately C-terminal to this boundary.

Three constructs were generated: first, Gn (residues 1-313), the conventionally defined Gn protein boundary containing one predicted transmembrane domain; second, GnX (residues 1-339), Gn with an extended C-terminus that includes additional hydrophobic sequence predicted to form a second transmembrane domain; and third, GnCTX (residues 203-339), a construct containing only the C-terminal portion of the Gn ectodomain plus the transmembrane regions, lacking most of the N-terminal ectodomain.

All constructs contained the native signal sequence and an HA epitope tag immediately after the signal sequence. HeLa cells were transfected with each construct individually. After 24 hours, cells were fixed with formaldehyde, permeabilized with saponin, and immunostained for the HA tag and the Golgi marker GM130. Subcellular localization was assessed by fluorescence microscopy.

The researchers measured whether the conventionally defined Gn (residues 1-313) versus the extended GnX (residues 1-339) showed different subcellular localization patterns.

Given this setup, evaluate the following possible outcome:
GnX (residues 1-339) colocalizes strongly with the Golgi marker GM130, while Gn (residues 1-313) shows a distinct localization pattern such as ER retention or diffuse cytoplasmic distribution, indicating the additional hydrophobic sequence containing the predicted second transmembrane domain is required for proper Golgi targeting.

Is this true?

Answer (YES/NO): NO